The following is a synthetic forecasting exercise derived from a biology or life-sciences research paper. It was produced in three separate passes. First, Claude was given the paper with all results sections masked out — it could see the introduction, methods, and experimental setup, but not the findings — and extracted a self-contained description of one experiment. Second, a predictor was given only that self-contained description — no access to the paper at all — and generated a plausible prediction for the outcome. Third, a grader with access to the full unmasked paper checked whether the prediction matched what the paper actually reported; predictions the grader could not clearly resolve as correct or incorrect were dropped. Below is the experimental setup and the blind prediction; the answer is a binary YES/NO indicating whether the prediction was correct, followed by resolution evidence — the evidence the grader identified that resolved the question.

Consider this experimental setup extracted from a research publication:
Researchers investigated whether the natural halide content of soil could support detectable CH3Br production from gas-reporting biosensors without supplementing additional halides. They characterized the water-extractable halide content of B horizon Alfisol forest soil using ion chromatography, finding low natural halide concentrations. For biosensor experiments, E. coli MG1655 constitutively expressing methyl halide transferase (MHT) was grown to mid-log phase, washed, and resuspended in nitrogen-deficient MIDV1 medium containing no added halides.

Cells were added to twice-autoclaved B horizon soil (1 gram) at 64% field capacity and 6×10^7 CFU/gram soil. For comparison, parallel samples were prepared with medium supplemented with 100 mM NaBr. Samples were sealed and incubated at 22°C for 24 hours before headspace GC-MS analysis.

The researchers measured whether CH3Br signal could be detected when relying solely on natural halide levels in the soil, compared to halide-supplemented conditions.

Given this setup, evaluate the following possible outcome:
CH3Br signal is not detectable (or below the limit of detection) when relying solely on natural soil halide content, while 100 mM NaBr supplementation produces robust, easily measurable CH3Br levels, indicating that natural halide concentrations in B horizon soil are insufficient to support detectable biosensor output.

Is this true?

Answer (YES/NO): NO